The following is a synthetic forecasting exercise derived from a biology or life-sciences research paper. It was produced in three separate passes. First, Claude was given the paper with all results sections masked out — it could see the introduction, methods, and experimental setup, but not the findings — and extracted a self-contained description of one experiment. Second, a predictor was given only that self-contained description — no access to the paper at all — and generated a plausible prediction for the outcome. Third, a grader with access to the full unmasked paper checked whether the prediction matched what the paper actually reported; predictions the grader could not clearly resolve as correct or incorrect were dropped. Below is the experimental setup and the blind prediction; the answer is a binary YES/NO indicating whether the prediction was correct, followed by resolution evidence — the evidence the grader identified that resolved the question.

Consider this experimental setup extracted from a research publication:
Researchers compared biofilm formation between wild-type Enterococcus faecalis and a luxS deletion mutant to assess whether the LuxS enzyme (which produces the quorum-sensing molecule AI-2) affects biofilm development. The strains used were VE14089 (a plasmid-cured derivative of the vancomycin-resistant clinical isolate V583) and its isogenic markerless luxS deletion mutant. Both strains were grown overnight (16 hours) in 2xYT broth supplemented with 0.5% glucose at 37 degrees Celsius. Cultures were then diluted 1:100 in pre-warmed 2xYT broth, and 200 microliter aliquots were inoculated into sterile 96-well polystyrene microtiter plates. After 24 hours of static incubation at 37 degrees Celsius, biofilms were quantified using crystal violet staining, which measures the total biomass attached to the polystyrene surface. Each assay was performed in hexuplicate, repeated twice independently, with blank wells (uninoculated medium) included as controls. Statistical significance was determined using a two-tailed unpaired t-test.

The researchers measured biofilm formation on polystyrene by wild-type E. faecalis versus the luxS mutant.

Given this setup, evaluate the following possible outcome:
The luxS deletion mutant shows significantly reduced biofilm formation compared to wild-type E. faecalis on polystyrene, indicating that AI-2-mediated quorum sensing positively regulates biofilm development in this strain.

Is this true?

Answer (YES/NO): NO